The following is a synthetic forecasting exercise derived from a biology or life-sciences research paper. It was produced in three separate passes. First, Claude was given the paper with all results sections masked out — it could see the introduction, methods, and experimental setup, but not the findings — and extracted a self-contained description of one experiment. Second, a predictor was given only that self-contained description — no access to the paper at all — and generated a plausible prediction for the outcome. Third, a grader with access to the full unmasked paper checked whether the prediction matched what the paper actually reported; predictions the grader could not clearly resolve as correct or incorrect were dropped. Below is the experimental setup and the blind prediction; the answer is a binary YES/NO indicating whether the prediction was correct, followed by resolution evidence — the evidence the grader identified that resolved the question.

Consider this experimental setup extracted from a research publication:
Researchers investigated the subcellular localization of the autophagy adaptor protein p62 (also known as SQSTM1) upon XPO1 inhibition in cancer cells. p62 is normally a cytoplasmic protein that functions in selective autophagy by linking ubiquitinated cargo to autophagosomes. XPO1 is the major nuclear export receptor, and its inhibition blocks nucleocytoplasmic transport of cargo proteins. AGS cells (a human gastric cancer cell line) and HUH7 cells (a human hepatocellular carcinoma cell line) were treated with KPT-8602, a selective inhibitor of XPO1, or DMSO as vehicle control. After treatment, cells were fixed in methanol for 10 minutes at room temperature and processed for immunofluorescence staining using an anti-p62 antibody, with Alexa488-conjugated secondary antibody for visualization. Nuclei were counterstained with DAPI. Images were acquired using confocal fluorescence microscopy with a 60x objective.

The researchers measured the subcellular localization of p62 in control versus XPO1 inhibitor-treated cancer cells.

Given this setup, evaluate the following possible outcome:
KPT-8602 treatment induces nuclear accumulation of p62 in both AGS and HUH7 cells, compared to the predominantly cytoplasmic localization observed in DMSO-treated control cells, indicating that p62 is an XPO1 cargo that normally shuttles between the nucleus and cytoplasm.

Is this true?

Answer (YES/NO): YES